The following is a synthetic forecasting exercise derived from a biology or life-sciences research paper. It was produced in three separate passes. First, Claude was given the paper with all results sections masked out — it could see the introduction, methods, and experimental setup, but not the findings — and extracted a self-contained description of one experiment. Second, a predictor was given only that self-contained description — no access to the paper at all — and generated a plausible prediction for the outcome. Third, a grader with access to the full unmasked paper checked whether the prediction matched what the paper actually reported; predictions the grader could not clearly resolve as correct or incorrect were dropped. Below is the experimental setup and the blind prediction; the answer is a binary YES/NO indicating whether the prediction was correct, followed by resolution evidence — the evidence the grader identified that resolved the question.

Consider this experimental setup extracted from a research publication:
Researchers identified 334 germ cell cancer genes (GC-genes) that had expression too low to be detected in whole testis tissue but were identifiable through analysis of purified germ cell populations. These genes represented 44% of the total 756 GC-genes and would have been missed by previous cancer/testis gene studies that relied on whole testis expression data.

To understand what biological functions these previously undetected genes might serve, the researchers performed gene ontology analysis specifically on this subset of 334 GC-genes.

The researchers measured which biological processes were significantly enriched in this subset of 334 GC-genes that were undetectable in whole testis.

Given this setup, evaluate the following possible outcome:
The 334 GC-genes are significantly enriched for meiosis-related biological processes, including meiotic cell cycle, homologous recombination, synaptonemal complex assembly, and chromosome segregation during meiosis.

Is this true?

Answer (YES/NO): NO